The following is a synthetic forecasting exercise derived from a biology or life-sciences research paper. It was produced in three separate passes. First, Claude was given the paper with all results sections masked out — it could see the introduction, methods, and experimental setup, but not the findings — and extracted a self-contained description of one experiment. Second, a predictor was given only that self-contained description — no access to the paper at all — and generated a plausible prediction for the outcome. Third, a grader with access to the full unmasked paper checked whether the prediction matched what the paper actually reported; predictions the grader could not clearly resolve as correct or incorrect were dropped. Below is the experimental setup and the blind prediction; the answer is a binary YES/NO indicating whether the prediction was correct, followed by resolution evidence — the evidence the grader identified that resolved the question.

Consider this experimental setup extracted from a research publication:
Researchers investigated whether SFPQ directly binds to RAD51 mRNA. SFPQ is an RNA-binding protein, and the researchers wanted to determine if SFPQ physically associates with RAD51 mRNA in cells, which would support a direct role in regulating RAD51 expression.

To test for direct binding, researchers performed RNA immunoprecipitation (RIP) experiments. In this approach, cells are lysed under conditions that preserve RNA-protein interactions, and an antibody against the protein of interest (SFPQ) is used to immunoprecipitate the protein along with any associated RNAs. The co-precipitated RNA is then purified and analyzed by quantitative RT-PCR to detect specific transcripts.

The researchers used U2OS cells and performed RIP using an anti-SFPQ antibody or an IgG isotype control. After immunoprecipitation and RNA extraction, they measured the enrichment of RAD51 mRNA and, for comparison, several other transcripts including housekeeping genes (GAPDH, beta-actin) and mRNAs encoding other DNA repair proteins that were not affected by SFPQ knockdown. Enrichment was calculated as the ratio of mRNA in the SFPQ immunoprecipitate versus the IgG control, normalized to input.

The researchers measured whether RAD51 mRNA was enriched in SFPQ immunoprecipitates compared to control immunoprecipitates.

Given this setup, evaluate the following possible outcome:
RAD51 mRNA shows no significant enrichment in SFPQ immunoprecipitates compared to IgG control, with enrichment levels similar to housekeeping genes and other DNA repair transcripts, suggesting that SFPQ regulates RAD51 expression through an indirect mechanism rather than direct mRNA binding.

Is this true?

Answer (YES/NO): NO